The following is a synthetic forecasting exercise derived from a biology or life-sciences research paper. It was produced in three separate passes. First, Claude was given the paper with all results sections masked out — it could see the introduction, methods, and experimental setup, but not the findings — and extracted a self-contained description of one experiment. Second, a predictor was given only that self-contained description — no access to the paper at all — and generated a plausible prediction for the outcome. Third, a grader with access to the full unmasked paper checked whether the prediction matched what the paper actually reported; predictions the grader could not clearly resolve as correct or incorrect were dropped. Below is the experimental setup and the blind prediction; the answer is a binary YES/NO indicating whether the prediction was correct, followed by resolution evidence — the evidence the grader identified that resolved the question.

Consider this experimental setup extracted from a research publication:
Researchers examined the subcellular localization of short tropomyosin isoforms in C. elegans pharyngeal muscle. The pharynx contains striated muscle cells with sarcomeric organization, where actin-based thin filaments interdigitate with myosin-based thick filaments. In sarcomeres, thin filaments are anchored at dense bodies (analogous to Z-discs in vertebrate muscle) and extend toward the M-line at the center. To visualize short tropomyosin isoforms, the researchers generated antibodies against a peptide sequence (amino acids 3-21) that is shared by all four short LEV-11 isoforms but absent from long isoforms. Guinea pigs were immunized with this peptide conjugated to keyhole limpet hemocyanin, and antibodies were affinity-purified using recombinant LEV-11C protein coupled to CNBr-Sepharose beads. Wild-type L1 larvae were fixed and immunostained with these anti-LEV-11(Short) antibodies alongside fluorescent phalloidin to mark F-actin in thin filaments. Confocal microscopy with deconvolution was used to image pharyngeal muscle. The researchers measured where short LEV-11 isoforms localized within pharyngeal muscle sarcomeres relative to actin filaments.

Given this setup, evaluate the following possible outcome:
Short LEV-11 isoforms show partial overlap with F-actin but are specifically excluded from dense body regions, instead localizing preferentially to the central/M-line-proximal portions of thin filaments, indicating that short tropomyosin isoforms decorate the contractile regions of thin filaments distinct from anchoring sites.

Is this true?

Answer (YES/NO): YES